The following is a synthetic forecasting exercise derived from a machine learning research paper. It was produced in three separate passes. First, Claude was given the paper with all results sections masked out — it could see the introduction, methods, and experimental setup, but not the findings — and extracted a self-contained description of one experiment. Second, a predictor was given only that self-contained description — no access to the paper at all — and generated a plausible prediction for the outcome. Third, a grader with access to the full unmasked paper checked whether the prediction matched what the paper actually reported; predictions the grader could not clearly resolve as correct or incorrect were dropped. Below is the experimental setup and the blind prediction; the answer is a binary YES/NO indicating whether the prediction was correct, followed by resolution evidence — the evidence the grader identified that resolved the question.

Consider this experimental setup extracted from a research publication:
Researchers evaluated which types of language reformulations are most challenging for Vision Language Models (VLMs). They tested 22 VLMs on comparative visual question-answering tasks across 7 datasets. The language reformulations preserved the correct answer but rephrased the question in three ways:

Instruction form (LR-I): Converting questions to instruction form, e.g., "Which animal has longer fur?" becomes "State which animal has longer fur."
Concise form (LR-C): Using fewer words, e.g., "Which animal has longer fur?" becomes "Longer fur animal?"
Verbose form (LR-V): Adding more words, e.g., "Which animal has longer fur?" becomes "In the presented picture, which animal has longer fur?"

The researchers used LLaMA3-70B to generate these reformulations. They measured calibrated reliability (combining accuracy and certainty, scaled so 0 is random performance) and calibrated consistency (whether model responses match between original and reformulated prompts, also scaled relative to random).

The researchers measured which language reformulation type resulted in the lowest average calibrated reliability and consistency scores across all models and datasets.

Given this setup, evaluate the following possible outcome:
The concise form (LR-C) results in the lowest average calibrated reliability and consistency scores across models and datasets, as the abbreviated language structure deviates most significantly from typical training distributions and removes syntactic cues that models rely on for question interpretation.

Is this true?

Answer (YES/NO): NO